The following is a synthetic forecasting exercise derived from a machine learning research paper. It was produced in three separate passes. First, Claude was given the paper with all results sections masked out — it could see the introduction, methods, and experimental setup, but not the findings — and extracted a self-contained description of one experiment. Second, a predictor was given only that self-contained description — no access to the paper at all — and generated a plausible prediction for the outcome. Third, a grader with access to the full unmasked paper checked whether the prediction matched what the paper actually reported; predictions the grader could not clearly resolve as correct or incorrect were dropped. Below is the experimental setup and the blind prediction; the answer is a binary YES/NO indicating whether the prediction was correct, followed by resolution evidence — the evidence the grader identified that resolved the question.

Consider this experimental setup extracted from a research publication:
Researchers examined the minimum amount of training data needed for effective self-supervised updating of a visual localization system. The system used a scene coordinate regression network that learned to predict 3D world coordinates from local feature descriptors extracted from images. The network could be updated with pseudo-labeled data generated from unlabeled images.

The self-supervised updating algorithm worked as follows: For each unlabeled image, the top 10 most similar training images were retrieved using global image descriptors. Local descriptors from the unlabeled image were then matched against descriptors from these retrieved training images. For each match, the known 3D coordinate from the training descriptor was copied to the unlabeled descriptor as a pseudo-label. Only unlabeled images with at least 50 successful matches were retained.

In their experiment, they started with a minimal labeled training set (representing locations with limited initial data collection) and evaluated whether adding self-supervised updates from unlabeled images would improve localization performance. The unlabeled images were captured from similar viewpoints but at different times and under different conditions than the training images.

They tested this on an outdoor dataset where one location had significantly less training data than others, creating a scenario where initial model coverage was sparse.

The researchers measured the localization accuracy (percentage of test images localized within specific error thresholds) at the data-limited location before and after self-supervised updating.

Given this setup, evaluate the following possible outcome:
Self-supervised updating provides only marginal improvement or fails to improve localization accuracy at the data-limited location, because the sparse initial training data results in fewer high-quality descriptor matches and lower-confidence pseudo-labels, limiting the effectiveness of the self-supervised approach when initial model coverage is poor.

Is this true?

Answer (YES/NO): NO